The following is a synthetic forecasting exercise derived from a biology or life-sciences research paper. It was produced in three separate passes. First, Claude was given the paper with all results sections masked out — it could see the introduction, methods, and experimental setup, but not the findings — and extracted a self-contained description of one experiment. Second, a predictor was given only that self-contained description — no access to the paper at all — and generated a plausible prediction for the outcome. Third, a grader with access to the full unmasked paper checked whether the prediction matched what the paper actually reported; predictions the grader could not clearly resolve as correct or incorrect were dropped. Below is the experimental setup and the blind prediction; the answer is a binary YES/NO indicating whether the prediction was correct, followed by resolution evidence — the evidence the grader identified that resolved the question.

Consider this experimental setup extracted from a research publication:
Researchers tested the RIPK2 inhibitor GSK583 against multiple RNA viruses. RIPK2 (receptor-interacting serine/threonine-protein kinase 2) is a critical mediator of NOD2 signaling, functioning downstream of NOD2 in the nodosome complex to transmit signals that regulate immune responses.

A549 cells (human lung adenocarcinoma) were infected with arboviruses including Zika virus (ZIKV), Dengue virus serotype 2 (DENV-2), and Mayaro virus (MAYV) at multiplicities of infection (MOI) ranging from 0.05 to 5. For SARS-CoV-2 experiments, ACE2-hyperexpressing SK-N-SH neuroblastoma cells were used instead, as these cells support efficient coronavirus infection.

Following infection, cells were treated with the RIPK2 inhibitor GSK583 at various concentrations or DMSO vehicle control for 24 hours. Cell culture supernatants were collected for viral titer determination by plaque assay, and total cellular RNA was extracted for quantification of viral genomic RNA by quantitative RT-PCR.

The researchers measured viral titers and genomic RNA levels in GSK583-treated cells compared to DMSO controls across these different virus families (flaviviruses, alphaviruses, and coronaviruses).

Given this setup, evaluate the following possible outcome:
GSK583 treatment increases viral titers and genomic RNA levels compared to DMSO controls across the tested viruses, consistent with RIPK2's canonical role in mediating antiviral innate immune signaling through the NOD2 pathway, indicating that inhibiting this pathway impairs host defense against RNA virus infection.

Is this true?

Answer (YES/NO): NO